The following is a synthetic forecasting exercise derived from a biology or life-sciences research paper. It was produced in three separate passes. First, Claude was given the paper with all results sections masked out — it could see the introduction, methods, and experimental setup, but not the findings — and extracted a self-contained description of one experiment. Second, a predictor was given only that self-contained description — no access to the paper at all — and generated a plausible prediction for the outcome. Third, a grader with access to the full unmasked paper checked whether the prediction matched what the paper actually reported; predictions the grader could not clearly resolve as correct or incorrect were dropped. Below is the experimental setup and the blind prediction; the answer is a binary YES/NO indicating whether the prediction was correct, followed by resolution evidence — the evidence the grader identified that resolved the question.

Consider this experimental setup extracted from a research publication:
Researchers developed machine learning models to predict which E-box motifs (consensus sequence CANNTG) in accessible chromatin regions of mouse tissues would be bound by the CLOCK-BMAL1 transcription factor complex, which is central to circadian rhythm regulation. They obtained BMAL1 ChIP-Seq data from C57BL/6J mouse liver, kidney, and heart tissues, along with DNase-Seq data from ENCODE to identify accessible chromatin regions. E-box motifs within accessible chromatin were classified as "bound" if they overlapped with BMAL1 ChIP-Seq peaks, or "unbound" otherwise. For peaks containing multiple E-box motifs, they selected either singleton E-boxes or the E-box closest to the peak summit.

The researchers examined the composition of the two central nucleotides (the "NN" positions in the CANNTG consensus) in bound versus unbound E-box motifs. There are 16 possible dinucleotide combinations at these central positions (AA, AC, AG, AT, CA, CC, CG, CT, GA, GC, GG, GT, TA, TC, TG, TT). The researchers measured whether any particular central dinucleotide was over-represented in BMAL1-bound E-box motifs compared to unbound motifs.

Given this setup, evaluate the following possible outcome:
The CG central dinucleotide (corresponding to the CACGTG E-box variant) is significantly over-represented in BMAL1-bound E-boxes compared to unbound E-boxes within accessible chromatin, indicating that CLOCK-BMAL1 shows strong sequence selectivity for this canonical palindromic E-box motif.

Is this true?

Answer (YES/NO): YES